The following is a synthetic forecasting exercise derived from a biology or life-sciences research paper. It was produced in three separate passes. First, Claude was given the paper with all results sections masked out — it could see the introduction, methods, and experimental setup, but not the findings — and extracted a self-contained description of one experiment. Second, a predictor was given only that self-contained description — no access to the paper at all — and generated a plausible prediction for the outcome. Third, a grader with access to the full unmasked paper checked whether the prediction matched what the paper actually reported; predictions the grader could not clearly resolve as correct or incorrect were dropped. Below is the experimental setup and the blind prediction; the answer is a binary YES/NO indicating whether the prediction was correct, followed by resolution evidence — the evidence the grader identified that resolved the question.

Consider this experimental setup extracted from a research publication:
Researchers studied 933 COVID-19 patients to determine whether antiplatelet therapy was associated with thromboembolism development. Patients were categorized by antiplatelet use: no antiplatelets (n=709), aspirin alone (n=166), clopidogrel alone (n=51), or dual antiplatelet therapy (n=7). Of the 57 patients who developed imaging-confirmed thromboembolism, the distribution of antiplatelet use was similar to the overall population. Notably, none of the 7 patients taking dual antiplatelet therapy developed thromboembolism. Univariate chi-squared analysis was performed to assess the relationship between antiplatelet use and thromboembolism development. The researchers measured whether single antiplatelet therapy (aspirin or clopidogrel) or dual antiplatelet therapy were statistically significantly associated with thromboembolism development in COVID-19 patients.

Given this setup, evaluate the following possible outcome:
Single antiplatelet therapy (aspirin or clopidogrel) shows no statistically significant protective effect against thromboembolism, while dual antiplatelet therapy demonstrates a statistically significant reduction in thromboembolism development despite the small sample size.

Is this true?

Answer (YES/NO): NO